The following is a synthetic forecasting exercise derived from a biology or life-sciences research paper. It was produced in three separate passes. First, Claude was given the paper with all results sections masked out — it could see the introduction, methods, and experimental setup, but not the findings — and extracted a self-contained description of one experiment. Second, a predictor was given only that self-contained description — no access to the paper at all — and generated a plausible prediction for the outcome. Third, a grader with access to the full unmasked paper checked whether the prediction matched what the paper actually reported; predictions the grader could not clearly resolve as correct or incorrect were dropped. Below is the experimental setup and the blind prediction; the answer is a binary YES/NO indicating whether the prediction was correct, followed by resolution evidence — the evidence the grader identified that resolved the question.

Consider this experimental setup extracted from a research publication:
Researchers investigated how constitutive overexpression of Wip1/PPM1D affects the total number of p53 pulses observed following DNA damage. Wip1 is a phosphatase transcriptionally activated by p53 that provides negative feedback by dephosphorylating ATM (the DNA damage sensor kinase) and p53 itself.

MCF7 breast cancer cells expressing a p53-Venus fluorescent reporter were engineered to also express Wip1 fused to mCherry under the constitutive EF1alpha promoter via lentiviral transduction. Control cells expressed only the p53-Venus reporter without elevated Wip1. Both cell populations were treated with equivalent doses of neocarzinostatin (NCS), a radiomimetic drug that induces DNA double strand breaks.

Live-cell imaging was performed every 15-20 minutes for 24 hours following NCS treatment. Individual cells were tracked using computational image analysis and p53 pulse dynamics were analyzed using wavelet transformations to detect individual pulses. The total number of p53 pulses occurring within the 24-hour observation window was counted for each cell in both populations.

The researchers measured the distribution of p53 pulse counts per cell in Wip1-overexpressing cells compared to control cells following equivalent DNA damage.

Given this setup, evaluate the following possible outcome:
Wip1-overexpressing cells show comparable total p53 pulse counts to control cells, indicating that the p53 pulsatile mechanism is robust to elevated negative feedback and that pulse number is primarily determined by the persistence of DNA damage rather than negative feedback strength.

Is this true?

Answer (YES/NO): NO